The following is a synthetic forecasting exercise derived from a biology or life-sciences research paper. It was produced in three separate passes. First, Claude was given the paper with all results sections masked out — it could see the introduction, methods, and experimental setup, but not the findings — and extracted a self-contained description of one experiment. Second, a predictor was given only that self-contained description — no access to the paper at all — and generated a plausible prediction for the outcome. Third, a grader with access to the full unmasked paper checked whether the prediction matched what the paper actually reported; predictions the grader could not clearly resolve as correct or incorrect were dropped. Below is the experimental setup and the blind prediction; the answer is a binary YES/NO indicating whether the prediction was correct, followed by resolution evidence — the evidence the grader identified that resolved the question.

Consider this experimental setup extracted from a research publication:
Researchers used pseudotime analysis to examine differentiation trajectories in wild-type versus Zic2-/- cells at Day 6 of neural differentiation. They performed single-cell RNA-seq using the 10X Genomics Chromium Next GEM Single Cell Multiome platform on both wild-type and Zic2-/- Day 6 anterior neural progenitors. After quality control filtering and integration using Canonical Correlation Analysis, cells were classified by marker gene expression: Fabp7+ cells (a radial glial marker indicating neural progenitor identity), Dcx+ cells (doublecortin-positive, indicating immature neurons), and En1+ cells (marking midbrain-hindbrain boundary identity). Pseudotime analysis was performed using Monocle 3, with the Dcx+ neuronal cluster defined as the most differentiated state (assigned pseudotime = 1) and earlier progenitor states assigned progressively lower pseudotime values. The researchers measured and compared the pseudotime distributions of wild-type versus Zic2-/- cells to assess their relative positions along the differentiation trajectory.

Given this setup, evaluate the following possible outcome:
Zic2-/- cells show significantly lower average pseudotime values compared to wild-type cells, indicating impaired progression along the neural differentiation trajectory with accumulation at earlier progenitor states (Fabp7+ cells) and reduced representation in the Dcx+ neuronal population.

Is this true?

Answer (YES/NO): NO